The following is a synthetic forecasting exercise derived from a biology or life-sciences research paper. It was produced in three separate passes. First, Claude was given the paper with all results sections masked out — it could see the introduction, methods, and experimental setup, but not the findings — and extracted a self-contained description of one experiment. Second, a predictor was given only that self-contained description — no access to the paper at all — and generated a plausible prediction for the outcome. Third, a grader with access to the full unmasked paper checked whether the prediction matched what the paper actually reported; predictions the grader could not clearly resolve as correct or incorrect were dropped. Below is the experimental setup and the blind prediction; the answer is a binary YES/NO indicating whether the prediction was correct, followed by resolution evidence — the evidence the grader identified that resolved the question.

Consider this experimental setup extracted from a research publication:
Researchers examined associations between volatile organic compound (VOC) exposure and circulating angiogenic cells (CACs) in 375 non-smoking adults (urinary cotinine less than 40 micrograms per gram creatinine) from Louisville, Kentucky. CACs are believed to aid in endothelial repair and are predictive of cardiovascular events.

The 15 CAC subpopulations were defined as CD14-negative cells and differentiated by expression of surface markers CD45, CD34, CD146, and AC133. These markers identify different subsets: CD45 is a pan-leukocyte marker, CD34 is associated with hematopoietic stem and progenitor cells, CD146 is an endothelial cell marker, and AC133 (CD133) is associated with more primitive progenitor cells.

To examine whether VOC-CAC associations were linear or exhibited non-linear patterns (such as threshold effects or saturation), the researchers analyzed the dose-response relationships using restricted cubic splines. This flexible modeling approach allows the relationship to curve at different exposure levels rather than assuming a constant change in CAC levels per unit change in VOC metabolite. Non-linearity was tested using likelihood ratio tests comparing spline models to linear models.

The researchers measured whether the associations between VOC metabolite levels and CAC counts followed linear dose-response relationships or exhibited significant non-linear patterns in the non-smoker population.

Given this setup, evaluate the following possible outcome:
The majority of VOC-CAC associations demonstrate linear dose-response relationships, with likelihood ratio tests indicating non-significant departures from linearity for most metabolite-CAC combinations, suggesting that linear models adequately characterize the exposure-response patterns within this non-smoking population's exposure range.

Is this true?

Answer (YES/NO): NO